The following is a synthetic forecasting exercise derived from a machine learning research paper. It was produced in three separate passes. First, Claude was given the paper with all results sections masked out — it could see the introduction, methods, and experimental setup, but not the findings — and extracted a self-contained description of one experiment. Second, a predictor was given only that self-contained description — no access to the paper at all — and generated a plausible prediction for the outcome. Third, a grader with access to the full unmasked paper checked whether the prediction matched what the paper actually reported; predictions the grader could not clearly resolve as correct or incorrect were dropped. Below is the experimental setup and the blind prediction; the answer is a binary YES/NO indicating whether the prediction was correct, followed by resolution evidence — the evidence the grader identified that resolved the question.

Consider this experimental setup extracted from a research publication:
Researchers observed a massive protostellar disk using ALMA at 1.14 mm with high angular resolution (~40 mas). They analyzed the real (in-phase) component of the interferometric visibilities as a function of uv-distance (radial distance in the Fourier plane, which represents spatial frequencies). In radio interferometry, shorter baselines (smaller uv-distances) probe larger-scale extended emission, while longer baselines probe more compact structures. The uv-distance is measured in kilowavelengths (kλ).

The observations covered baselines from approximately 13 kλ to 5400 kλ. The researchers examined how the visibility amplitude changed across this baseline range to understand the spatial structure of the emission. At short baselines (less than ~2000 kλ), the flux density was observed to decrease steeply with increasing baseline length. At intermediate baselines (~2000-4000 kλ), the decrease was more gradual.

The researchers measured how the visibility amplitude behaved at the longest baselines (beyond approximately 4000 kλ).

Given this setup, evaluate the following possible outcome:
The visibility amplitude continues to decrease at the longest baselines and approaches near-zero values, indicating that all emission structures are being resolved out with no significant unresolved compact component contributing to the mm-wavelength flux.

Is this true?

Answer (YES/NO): NO